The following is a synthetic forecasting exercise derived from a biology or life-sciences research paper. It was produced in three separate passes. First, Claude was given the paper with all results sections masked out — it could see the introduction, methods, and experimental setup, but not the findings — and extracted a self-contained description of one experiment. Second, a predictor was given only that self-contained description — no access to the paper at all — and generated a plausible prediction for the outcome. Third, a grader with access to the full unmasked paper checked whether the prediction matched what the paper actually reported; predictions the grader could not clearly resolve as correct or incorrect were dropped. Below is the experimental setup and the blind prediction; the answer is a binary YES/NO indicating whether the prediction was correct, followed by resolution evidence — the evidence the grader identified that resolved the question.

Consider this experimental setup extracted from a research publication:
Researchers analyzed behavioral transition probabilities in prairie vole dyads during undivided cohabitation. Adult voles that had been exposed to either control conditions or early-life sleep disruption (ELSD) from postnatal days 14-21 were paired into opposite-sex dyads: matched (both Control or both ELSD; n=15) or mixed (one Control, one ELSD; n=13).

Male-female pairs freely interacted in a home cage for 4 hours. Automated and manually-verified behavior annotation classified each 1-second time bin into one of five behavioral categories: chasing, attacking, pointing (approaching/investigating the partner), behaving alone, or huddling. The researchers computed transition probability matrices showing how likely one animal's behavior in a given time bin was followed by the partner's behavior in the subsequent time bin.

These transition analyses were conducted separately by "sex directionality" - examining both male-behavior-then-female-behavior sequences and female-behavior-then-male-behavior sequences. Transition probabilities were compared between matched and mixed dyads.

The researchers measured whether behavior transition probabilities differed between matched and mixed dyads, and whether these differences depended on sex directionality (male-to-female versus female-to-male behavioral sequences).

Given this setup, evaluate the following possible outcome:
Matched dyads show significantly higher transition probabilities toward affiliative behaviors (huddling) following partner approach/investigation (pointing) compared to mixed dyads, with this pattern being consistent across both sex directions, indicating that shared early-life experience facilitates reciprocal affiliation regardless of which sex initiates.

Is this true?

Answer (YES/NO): NO